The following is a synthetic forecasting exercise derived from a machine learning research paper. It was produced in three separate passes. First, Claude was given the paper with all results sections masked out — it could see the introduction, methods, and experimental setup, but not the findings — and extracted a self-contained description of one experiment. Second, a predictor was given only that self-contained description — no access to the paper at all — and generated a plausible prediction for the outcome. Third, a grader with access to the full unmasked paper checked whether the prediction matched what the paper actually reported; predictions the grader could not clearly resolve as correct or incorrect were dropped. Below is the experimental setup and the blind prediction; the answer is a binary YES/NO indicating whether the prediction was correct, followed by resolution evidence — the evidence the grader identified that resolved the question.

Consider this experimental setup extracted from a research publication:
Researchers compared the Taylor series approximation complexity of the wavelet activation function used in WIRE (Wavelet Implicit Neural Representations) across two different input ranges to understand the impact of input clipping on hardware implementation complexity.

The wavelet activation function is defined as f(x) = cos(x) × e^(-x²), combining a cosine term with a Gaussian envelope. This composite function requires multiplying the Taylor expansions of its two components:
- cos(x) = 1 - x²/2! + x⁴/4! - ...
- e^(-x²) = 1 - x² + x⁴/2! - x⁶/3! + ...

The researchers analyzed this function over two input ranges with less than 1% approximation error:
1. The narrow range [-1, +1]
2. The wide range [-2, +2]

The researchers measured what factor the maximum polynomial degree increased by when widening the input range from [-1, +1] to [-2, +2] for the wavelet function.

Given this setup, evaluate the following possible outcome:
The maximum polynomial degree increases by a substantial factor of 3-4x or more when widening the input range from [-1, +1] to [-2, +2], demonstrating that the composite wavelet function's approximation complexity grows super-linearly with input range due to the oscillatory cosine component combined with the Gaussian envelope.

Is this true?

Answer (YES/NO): YES